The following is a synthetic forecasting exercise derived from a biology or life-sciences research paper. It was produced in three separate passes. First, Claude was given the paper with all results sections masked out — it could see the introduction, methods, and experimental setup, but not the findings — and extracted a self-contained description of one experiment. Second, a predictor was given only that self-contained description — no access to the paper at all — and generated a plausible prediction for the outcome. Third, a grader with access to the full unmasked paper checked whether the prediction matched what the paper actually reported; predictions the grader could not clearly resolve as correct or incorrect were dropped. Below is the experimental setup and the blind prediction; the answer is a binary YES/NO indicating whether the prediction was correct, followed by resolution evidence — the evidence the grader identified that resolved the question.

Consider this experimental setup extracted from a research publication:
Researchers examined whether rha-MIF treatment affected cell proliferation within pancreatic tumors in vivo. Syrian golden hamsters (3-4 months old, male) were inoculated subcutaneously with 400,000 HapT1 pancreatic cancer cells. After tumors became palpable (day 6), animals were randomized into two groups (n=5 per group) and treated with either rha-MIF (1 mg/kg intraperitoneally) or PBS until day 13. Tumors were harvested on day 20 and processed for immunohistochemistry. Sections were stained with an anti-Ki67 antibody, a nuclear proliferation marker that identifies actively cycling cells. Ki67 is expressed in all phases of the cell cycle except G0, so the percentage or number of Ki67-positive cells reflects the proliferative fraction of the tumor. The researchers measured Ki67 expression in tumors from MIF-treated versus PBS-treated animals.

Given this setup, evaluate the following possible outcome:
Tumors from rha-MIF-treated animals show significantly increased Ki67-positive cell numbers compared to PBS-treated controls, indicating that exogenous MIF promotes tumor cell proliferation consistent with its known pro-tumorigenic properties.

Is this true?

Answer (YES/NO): YES